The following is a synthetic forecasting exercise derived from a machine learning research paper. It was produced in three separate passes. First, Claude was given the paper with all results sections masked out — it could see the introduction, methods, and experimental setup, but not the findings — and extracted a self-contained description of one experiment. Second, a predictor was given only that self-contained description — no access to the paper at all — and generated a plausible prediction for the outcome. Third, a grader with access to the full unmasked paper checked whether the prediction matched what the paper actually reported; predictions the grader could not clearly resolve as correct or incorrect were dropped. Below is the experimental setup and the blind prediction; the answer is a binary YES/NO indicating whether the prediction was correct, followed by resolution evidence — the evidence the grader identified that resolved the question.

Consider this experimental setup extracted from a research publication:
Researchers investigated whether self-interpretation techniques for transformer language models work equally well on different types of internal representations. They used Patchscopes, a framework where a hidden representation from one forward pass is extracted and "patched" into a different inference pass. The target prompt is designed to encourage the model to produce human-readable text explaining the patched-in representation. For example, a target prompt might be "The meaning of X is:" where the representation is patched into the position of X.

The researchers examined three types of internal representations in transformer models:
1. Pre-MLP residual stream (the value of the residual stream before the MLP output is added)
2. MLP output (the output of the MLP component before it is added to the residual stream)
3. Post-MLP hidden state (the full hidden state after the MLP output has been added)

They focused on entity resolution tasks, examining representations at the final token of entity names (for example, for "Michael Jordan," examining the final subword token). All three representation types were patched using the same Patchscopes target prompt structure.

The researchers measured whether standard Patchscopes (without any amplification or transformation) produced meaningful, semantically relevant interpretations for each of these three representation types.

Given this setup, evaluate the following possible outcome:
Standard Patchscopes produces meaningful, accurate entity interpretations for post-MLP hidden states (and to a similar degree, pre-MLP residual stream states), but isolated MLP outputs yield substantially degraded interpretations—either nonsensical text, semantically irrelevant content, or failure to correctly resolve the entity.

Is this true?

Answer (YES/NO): YES